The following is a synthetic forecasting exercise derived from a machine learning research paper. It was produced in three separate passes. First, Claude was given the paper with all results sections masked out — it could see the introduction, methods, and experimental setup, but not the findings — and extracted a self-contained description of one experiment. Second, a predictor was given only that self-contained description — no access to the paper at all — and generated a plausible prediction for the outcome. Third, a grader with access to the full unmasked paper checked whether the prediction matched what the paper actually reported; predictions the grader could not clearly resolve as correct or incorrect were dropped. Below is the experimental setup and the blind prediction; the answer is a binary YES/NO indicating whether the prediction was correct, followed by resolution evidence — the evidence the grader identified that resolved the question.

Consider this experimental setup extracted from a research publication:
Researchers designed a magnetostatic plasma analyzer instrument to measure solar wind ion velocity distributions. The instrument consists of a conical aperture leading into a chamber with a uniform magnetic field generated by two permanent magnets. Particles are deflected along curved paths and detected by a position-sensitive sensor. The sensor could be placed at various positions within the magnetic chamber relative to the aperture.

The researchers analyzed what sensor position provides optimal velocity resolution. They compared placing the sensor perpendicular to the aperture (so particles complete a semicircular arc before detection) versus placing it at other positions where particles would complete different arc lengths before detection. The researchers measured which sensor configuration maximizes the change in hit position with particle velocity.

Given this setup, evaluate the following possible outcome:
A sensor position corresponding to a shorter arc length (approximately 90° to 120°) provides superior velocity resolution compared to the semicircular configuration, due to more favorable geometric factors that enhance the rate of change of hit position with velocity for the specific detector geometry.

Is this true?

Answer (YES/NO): NO